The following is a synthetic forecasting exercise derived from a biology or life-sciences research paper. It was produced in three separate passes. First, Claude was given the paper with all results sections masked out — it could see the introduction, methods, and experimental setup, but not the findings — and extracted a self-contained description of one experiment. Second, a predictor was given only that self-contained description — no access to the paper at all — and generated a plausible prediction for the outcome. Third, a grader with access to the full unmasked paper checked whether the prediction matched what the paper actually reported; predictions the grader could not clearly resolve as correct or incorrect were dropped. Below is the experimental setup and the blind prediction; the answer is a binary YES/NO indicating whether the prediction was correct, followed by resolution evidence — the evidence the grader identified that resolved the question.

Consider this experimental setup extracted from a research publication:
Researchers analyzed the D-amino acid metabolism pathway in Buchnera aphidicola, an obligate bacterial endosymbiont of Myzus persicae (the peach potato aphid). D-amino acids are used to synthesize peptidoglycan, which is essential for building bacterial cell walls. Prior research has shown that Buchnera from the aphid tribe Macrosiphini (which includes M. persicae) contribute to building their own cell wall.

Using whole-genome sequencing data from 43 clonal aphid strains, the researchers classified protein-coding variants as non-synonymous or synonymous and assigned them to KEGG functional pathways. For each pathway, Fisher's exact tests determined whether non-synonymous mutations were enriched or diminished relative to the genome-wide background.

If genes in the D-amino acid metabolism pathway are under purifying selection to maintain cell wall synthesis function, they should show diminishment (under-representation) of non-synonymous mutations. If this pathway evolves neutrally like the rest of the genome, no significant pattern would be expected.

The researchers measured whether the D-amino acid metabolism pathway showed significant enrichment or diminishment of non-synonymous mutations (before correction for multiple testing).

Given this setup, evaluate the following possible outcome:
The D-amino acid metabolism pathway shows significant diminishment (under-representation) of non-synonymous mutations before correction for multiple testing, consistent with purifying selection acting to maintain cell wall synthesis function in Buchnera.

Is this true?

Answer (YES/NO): YES